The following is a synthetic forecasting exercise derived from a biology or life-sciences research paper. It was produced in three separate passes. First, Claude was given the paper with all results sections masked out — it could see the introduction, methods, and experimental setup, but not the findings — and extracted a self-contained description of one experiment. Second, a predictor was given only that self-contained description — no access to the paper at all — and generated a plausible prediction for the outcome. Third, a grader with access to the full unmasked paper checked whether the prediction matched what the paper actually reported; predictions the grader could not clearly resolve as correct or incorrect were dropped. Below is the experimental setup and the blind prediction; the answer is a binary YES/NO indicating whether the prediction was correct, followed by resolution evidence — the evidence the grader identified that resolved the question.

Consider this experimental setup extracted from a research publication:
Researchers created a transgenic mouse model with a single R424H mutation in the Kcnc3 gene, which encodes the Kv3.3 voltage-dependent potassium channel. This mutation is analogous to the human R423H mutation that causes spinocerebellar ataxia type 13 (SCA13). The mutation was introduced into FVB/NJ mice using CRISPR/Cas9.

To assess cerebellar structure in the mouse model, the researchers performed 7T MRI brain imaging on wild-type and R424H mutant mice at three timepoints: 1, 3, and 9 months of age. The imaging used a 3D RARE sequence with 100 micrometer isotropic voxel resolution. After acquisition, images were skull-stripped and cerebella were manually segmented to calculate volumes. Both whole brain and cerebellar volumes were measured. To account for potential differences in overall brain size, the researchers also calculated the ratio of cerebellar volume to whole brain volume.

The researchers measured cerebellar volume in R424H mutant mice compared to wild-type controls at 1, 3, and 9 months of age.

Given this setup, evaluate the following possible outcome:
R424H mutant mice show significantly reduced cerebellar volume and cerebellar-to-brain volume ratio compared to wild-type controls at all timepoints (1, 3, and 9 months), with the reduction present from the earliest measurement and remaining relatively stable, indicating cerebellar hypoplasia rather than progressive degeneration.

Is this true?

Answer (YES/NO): NO